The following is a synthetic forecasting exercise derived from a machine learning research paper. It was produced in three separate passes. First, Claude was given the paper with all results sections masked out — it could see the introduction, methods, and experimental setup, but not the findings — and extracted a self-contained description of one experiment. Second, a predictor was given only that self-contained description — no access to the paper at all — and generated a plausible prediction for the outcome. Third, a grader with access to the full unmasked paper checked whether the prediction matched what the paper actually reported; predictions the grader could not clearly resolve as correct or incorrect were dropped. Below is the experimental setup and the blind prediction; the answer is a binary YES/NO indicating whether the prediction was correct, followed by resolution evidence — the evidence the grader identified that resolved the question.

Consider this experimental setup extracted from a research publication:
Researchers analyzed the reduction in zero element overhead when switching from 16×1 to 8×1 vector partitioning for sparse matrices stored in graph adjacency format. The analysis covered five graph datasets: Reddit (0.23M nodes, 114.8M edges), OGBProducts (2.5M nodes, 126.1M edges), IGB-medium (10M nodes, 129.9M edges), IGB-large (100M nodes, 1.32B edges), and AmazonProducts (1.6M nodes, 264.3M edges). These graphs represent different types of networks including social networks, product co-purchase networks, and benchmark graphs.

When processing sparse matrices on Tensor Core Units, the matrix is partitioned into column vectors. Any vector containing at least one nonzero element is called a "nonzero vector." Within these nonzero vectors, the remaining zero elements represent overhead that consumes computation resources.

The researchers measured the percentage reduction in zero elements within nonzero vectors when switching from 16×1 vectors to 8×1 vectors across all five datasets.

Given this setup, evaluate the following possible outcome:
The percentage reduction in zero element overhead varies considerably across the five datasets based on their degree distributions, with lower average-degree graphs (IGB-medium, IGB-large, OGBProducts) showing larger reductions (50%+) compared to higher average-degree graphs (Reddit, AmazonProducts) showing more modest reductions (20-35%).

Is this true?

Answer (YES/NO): NO